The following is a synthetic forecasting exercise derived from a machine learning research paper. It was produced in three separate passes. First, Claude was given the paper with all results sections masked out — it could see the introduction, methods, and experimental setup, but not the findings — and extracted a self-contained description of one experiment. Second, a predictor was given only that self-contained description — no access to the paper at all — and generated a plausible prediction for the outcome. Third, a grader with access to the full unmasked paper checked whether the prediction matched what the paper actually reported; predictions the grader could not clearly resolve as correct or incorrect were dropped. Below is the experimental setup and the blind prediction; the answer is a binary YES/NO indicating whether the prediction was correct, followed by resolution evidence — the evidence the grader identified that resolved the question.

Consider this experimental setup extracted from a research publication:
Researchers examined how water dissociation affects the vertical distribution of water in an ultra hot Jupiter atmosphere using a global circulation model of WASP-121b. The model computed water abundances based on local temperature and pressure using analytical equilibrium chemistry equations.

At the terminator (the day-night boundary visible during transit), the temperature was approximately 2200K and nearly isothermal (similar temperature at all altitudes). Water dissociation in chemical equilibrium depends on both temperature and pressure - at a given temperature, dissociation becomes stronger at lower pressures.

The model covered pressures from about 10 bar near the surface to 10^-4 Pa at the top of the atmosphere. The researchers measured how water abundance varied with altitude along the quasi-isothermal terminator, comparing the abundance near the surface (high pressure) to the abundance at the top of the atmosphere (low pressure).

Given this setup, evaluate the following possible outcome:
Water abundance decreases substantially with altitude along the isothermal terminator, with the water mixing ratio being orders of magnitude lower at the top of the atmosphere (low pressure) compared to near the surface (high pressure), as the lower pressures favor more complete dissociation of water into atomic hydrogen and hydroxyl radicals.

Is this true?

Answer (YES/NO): YES